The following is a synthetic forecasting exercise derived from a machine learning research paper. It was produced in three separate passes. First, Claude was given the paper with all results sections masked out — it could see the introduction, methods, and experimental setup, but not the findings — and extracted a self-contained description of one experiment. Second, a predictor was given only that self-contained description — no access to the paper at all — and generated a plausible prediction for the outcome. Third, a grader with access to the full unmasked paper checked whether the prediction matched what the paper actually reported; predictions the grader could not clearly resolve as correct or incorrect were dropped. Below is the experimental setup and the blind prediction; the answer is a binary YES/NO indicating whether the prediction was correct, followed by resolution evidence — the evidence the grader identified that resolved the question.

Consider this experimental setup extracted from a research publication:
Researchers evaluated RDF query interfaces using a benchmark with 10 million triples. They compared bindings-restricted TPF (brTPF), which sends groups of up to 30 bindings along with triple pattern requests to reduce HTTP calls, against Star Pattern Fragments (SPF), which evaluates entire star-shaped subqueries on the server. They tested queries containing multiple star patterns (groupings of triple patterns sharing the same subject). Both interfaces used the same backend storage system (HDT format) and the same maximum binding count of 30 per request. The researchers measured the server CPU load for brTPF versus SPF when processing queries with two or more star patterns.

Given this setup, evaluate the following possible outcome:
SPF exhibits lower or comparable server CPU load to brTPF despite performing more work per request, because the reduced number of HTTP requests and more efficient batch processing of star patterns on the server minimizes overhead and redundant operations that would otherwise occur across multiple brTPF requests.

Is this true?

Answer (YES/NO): NO